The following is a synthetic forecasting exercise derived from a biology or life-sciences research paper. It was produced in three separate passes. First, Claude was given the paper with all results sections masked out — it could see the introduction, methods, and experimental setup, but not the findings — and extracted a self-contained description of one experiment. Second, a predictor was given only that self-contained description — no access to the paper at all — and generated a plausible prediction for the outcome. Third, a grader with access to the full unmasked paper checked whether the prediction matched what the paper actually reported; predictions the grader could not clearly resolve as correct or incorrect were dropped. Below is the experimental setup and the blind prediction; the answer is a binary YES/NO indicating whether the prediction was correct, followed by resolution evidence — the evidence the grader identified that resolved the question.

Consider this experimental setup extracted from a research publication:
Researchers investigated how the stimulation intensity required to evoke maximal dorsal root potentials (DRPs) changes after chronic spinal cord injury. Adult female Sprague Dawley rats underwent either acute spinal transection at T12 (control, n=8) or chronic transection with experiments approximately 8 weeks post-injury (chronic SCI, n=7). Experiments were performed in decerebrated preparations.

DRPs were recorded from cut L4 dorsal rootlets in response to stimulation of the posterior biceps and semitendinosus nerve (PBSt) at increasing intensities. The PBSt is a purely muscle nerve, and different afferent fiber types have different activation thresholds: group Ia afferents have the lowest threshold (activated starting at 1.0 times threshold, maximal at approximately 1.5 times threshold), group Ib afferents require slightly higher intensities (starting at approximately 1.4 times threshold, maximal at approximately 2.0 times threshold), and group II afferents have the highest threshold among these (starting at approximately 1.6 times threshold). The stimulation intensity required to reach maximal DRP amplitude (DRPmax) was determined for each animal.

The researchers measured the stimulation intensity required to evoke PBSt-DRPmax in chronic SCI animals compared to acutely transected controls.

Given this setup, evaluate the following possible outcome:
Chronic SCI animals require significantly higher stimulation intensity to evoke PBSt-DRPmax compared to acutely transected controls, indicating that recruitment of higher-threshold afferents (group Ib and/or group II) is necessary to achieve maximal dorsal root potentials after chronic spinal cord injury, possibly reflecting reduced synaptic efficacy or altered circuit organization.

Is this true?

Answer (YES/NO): YES